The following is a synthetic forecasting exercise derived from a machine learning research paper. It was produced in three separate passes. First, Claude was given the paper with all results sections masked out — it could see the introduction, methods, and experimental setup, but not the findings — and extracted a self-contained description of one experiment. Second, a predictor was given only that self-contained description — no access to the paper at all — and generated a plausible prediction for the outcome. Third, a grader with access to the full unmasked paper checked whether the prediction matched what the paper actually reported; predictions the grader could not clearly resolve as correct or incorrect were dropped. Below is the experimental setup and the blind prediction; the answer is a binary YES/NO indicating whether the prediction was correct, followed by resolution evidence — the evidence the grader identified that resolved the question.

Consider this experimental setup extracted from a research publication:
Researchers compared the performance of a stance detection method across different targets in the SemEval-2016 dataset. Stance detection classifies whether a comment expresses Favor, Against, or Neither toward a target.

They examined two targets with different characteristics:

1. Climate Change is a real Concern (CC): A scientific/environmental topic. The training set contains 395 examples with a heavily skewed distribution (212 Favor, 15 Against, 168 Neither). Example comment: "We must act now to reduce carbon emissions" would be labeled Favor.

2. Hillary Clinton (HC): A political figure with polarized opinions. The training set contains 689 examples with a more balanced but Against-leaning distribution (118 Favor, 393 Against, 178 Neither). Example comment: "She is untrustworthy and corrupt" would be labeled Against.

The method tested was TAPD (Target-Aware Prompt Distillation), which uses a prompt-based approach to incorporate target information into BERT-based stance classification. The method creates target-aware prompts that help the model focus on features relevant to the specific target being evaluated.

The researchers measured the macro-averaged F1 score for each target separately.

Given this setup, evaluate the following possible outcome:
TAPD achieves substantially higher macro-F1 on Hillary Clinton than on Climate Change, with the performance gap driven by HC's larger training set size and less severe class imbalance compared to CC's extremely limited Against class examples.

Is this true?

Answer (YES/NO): NO